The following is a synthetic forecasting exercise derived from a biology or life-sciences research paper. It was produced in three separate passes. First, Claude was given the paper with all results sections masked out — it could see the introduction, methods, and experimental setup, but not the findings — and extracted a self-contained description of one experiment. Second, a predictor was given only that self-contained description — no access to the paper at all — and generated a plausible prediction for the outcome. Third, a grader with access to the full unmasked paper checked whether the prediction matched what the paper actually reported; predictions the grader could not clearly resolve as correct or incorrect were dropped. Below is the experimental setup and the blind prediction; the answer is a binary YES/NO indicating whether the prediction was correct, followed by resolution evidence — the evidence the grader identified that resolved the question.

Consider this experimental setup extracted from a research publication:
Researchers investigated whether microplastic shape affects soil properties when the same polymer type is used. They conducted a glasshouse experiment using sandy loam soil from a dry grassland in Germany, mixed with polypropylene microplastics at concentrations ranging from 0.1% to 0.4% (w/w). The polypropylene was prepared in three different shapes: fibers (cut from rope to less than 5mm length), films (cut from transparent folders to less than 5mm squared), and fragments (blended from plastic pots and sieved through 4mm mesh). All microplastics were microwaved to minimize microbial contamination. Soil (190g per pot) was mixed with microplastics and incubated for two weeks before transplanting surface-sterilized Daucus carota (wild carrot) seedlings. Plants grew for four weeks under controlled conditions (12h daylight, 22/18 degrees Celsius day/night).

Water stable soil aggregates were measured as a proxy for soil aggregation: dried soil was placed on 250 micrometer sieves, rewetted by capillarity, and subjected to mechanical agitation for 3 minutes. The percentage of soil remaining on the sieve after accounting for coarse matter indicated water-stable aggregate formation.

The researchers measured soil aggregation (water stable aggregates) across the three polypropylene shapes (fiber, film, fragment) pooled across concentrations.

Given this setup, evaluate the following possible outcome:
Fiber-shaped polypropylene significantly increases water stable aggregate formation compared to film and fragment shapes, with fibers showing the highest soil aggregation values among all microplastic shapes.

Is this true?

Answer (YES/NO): NO